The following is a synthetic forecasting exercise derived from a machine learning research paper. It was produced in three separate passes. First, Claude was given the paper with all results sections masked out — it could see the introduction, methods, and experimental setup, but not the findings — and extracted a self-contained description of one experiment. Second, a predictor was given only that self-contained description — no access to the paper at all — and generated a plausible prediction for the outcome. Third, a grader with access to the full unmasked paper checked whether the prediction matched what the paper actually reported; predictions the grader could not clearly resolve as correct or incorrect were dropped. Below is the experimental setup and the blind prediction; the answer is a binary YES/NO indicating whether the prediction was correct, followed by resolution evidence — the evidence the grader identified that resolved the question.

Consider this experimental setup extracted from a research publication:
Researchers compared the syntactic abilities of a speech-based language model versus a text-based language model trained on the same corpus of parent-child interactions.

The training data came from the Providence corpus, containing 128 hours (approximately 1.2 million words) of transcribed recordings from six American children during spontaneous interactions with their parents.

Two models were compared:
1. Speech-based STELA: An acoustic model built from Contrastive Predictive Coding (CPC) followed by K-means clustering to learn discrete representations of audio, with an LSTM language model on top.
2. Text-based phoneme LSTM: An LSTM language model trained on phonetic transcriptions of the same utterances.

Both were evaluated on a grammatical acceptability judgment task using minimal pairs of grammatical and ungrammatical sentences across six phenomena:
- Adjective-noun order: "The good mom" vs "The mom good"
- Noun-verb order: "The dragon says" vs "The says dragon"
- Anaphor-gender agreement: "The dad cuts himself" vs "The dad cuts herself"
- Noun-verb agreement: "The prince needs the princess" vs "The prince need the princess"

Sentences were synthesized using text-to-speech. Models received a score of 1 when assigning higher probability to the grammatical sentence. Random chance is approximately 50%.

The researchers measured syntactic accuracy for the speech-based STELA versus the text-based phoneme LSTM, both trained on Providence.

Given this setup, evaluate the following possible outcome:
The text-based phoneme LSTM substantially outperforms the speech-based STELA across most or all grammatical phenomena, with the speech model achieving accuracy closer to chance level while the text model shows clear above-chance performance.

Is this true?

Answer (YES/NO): YES